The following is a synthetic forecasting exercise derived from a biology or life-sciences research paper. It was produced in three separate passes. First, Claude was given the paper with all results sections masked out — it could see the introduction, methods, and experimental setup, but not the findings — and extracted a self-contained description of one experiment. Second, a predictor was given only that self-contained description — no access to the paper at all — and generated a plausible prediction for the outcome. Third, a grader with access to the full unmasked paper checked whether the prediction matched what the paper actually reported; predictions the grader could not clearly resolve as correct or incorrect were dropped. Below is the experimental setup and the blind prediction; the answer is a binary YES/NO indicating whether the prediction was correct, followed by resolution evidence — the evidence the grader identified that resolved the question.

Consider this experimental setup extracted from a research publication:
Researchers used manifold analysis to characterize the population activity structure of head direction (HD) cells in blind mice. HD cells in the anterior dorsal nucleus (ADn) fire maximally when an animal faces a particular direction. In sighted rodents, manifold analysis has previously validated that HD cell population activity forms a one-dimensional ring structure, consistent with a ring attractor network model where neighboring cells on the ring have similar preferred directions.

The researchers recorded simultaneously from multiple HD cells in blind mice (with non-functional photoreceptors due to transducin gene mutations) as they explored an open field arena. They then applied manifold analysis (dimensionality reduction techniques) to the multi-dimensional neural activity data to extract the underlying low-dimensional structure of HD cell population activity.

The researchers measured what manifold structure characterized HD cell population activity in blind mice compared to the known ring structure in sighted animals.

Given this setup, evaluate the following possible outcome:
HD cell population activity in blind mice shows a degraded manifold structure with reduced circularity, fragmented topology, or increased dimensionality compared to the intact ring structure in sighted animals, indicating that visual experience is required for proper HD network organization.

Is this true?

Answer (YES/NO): NO